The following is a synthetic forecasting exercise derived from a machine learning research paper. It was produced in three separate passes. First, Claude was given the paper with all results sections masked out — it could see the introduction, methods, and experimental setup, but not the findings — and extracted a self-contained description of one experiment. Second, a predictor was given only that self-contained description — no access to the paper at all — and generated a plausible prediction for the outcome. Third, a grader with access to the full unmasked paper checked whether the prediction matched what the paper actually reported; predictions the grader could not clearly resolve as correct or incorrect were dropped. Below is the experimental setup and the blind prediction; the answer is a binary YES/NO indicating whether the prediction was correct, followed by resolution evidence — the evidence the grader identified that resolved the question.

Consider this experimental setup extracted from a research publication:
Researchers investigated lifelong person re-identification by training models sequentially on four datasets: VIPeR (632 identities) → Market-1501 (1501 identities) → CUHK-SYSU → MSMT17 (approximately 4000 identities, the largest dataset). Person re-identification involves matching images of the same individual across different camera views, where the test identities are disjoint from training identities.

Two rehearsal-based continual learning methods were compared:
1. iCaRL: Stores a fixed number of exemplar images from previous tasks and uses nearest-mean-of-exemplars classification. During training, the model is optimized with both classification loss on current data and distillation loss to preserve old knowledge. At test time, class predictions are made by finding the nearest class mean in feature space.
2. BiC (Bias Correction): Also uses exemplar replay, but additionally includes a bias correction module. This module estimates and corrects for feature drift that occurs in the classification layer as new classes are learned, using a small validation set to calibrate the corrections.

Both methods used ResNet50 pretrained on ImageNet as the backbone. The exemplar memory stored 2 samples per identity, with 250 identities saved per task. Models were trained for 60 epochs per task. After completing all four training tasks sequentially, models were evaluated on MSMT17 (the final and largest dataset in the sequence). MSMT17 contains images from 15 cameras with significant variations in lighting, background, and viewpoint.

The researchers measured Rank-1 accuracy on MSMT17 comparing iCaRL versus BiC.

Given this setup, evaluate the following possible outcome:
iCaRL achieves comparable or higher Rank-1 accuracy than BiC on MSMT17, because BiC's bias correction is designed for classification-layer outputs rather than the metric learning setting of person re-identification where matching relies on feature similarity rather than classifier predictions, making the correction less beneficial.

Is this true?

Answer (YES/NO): NO